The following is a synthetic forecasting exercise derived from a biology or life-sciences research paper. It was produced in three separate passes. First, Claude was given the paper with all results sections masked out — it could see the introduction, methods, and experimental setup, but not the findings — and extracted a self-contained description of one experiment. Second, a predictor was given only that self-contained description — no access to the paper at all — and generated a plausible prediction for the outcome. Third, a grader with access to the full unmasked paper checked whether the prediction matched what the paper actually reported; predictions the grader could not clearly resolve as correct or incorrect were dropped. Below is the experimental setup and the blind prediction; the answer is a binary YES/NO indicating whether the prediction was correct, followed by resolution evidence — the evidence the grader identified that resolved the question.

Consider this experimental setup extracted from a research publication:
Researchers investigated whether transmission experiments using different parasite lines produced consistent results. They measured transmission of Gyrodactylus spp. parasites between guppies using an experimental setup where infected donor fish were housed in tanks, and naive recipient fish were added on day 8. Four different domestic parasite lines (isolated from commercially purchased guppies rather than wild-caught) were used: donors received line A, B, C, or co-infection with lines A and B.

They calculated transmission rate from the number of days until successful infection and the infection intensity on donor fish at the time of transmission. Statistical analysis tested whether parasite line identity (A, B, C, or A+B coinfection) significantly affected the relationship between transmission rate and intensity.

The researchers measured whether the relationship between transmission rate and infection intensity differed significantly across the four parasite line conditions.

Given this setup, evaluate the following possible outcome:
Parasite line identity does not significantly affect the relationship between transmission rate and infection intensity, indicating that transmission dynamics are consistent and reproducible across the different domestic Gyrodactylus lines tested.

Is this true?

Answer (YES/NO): YES